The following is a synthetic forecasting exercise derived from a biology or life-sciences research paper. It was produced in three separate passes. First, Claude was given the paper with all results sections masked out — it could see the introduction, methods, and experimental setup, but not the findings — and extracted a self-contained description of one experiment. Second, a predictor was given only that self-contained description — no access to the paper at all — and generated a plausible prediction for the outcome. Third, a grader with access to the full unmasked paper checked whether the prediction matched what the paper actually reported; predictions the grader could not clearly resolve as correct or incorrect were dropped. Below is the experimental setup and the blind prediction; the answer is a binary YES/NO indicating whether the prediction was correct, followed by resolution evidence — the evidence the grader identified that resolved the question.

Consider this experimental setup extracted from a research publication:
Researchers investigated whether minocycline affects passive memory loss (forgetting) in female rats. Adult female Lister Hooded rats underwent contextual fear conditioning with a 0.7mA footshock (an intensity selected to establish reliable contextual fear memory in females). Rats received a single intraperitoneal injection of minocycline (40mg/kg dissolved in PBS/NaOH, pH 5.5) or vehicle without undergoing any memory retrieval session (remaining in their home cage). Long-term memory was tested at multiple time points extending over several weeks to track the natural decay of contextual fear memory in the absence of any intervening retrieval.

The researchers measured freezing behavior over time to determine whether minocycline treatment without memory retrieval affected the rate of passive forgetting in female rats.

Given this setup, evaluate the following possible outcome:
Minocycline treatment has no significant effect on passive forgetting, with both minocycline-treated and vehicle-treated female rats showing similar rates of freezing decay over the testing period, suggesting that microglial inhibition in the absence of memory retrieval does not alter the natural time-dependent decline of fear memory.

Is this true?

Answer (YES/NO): NO